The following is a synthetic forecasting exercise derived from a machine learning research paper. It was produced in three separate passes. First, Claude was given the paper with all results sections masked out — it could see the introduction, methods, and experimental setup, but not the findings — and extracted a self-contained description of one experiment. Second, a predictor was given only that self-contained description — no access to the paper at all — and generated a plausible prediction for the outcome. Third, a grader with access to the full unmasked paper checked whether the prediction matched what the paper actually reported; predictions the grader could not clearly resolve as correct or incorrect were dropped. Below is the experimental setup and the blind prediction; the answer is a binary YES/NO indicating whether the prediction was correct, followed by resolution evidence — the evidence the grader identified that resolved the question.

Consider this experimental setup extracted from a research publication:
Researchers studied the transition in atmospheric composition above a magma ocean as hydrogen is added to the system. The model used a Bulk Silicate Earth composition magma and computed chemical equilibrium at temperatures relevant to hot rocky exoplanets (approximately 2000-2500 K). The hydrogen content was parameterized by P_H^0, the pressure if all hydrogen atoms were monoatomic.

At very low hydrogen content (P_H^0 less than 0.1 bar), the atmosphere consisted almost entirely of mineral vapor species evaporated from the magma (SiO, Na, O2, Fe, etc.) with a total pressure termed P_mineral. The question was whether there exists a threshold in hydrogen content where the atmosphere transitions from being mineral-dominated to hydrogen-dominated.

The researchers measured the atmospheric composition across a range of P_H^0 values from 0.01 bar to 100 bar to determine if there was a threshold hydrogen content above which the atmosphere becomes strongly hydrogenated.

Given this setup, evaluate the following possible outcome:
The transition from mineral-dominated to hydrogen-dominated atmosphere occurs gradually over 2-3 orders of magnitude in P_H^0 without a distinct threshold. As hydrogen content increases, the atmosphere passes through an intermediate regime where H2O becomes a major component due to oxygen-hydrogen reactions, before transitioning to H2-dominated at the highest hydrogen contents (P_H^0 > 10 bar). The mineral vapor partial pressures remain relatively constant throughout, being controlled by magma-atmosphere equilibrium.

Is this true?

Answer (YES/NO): NO